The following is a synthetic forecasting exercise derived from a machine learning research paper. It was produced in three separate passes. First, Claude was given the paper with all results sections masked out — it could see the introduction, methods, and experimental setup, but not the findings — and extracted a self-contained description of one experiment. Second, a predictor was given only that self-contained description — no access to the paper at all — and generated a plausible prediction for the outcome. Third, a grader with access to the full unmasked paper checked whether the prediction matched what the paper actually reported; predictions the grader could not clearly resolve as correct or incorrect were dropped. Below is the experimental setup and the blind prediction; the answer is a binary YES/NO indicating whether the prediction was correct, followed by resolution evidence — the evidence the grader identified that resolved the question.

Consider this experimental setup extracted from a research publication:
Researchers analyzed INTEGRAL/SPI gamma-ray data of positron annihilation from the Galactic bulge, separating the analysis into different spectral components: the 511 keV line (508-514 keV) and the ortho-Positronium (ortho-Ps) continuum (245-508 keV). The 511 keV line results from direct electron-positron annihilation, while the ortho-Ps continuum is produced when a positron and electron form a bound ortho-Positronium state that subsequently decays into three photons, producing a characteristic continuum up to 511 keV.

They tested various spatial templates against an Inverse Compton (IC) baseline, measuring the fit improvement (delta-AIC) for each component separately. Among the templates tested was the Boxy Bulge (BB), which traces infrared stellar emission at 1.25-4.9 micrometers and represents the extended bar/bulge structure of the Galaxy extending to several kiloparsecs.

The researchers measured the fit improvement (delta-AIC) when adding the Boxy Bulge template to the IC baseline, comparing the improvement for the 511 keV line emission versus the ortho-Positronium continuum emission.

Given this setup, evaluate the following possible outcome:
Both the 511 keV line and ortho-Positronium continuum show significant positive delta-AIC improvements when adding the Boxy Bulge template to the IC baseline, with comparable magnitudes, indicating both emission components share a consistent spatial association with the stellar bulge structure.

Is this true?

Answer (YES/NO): NO